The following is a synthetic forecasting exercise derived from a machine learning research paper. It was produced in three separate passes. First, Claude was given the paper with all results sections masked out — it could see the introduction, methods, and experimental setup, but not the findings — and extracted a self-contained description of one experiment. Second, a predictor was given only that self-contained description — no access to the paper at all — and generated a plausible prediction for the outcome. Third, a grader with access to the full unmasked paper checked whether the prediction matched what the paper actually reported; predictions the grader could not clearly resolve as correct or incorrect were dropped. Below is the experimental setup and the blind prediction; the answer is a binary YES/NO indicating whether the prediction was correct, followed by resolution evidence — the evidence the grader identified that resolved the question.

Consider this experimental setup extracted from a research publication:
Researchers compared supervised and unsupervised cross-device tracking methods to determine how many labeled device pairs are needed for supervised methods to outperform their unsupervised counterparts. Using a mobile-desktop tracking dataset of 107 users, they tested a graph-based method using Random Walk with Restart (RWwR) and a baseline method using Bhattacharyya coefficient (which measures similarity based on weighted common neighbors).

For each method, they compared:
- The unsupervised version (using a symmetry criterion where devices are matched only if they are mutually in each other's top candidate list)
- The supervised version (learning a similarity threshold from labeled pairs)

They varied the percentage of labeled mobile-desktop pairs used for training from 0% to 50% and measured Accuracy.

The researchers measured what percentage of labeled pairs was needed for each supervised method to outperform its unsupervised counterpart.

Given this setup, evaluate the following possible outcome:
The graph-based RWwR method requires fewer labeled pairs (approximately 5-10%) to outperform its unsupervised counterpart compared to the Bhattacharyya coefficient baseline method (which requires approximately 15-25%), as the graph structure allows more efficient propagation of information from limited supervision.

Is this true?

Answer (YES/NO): NO